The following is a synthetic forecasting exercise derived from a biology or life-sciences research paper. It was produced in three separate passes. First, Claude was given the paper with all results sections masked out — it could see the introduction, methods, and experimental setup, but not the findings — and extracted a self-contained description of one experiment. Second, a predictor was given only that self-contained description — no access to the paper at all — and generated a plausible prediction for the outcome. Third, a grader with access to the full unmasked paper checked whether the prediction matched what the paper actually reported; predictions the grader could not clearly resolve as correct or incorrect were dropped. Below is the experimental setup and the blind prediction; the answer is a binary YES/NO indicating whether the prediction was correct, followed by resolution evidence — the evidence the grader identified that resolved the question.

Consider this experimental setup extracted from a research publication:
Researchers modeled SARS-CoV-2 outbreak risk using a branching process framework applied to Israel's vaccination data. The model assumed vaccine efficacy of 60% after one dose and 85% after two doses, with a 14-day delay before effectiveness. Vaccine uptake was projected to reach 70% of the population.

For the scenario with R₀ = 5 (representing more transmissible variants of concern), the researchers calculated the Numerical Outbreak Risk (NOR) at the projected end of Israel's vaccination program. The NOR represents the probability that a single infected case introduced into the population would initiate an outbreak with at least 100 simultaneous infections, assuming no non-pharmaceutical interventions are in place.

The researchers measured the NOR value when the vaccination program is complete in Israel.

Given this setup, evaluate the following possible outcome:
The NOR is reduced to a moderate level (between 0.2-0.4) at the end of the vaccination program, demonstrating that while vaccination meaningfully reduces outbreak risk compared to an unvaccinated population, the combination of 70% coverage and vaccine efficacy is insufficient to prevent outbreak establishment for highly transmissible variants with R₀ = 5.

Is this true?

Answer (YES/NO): NO